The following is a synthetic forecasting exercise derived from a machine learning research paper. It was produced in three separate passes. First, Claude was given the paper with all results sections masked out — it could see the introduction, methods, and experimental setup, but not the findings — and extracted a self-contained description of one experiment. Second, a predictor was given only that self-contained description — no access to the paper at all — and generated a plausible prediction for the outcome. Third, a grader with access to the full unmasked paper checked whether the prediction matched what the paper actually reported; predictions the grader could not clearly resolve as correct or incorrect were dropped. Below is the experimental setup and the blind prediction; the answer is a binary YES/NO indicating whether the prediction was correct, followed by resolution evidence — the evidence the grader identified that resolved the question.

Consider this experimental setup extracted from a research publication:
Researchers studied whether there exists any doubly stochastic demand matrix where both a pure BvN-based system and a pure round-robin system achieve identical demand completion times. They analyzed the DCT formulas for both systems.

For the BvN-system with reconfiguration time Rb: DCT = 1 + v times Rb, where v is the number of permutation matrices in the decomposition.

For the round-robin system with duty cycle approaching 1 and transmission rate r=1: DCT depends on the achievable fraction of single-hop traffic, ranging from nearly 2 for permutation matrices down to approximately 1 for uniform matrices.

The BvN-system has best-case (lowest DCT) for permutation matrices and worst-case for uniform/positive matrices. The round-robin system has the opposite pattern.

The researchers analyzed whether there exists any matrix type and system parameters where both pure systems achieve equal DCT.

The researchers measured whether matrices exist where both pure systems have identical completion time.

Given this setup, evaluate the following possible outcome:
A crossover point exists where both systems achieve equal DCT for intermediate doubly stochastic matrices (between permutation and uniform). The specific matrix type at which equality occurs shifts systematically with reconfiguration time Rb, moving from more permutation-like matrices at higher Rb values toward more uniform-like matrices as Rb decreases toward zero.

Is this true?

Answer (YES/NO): YES